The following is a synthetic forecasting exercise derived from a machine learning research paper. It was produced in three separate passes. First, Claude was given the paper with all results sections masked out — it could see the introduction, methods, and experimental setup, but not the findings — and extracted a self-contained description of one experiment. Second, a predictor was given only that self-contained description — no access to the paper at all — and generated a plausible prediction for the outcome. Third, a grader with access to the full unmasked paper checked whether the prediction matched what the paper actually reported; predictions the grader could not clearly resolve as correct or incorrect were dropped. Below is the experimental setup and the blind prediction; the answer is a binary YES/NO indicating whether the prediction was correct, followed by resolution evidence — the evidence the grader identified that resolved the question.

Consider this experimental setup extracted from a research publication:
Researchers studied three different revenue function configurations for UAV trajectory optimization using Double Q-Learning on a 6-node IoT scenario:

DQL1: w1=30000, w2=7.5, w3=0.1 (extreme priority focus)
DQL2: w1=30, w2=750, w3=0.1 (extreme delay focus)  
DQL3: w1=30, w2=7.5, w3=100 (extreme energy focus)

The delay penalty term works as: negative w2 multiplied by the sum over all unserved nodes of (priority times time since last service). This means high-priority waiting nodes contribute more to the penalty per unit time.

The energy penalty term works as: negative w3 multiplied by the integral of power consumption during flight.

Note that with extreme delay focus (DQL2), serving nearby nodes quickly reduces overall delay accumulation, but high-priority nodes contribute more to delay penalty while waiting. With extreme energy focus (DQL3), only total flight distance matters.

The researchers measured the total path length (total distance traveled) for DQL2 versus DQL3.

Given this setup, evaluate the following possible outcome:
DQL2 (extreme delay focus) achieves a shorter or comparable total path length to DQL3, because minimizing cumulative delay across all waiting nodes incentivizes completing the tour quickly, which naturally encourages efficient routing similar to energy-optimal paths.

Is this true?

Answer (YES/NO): NO